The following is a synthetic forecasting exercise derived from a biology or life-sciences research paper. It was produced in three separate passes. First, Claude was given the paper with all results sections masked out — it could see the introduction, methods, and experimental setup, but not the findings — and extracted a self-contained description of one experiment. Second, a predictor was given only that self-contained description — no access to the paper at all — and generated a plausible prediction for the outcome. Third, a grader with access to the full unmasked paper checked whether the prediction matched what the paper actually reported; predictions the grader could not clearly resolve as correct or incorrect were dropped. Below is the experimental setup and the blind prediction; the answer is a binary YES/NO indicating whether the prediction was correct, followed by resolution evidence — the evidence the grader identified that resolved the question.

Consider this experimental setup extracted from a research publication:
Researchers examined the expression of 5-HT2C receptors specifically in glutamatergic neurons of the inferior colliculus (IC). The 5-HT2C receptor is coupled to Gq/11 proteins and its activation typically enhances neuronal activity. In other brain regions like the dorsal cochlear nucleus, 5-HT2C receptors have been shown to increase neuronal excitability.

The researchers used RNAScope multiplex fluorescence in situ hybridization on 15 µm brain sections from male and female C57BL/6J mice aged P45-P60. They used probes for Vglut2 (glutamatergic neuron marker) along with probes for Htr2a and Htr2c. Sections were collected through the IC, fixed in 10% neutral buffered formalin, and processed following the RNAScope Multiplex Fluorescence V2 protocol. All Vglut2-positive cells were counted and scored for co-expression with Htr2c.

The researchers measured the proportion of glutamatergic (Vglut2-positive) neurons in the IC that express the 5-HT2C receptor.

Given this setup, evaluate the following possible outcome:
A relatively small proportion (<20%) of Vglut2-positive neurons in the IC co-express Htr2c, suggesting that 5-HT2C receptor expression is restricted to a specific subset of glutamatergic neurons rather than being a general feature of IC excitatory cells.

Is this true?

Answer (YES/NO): NO